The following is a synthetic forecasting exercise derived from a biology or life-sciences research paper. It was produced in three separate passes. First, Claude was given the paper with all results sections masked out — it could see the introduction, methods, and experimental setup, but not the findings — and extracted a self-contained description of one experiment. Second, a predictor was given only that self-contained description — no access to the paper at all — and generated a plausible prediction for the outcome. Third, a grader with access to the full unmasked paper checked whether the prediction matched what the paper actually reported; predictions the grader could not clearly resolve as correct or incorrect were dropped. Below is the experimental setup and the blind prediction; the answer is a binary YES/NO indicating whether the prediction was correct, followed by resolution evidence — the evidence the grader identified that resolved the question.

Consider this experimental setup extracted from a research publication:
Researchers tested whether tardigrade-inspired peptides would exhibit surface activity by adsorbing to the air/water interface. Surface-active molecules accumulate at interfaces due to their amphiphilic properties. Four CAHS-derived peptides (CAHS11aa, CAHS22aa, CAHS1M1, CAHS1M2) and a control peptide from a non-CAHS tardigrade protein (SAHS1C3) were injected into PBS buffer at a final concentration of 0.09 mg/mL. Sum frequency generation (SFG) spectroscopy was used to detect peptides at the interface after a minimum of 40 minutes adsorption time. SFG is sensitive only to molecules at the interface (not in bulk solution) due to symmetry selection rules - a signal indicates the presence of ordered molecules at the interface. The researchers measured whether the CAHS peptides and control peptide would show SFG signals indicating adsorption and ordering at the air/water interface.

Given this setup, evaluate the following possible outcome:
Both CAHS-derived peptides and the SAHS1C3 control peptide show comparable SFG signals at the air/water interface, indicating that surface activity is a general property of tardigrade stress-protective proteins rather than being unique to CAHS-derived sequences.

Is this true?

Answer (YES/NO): NO